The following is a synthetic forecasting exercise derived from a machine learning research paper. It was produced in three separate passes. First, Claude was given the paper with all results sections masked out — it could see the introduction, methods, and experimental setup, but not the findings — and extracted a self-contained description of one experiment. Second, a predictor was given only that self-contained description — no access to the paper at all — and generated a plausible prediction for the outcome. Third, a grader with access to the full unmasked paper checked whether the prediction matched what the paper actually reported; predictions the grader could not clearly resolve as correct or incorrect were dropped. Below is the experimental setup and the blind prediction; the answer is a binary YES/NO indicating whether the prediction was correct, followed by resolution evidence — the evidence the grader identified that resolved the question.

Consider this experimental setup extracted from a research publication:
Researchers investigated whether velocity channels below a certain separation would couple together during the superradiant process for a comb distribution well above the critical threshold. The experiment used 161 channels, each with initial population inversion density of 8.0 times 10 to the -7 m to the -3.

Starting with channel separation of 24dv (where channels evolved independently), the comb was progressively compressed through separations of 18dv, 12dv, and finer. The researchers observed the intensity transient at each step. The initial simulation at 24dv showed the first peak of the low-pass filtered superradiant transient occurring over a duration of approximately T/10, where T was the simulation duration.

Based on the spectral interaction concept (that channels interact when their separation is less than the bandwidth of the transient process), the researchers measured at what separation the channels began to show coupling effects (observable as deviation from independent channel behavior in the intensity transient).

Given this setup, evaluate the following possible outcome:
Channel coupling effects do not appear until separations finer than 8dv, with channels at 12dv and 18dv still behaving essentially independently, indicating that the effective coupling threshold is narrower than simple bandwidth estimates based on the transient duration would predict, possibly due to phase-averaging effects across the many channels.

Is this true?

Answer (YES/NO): NO